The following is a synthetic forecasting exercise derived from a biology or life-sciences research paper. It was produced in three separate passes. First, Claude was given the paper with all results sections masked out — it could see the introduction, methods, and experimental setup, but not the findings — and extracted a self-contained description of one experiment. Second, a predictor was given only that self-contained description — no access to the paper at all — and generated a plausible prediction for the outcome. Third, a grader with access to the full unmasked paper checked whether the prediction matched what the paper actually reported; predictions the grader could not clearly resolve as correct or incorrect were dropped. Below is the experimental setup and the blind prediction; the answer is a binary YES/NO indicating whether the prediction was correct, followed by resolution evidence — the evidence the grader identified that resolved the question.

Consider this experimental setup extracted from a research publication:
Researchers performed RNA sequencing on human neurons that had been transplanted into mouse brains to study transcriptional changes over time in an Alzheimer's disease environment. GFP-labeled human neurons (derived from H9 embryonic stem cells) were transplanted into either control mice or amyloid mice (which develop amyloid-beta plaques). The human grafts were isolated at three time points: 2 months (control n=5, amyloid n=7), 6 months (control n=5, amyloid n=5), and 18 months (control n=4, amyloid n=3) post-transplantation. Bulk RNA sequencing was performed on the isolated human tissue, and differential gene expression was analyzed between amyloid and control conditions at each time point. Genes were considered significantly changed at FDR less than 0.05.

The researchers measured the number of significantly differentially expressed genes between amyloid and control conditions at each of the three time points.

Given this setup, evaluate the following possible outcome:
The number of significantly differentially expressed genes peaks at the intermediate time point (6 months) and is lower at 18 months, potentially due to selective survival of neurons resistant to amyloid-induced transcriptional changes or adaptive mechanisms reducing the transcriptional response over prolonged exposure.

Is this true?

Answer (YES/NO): YES